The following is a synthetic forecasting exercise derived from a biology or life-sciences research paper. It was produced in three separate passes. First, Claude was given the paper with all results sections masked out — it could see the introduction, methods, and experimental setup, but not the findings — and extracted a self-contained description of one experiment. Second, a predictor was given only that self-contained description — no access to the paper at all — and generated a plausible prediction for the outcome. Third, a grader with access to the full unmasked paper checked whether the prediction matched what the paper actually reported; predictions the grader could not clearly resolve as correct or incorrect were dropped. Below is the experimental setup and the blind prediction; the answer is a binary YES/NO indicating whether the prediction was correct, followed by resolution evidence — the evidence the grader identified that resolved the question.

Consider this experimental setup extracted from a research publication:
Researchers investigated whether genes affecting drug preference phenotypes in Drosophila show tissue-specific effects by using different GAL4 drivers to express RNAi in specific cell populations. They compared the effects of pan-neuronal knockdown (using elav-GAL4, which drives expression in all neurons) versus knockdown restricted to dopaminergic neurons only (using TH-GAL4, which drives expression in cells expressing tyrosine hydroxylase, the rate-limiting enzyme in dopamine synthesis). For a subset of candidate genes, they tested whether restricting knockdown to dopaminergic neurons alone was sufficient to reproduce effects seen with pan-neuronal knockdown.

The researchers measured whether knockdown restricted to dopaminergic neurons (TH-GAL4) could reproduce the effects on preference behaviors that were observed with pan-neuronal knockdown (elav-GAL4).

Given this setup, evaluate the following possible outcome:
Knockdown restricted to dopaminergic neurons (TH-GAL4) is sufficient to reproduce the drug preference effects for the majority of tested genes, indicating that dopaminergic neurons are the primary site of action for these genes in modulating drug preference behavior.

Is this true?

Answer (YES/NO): NO